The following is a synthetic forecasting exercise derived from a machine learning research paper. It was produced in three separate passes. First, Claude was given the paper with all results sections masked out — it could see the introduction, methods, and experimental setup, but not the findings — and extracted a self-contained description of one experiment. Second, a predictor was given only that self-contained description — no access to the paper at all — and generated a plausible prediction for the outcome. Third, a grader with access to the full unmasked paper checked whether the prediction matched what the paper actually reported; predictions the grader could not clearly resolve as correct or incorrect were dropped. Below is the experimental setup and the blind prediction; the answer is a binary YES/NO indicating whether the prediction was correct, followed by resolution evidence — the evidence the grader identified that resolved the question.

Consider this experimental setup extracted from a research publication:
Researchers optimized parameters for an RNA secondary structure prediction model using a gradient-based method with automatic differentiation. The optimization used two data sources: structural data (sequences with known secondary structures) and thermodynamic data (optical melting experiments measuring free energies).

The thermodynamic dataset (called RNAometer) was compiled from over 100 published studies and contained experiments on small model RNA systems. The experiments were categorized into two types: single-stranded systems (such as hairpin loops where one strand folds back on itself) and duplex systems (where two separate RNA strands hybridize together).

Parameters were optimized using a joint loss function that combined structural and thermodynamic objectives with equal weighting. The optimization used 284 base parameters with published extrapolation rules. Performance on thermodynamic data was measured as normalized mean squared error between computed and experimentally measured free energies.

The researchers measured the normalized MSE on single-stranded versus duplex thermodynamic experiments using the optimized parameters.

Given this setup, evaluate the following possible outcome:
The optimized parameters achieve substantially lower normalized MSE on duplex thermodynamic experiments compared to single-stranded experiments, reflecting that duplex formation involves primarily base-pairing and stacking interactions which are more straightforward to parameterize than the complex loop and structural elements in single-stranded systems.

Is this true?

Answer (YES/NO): NO